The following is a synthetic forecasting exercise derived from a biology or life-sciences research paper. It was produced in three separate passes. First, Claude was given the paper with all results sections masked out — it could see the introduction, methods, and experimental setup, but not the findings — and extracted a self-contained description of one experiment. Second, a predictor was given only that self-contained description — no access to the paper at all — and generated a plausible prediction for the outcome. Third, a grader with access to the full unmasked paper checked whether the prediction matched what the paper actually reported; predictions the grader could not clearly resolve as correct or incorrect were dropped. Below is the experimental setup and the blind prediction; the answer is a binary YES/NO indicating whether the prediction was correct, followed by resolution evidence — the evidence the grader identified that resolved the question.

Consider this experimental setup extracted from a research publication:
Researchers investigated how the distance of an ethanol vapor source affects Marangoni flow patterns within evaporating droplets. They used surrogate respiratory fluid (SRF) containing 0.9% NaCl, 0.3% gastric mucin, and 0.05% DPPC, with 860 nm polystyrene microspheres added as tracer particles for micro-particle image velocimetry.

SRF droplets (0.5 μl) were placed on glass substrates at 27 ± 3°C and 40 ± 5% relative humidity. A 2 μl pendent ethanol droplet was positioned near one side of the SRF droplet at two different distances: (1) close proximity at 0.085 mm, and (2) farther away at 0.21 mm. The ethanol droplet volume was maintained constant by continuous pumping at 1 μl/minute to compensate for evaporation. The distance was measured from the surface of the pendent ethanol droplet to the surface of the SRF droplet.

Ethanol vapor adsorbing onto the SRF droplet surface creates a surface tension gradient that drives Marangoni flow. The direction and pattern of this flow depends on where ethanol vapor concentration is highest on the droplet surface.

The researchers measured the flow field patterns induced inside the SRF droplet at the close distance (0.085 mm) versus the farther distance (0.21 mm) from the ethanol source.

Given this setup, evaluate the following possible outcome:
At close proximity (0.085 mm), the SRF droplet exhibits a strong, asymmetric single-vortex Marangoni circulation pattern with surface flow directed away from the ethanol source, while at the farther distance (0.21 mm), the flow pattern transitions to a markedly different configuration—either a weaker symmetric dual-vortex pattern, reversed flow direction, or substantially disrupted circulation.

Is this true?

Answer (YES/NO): NO